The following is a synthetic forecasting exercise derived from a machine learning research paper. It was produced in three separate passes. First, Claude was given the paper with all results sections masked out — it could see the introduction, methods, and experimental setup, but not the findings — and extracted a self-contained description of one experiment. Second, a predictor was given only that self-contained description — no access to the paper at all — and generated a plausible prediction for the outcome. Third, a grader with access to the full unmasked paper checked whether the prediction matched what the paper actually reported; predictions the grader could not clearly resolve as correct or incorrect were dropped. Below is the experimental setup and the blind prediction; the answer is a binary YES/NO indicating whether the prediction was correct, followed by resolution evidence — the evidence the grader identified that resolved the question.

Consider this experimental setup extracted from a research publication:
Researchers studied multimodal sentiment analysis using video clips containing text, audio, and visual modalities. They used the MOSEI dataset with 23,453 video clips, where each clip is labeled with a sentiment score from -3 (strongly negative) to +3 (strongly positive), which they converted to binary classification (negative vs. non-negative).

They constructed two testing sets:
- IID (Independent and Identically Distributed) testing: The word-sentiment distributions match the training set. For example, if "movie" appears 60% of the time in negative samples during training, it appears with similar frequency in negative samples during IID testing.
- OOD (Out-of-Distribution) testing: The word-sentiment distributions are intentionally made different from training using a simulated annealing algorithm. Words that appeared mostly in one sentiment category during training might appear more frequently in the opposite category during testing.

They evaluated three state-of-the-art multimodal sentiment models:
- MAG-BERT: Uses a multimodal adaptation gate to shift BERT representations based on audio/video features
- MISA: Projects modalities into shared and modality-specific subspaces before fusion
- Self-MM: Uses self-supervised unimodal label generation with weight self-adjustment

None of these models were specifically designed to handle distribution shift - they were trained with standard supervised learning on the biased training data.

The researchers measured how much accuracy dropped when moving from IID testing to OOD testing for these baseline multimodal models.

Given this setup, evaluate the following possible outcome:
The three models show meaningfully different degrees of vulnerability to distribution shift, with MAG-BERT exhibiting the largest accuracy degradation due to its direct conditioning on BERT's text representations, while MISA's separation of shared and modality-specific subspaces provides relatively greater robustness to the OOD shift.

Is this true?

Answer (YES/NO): NO